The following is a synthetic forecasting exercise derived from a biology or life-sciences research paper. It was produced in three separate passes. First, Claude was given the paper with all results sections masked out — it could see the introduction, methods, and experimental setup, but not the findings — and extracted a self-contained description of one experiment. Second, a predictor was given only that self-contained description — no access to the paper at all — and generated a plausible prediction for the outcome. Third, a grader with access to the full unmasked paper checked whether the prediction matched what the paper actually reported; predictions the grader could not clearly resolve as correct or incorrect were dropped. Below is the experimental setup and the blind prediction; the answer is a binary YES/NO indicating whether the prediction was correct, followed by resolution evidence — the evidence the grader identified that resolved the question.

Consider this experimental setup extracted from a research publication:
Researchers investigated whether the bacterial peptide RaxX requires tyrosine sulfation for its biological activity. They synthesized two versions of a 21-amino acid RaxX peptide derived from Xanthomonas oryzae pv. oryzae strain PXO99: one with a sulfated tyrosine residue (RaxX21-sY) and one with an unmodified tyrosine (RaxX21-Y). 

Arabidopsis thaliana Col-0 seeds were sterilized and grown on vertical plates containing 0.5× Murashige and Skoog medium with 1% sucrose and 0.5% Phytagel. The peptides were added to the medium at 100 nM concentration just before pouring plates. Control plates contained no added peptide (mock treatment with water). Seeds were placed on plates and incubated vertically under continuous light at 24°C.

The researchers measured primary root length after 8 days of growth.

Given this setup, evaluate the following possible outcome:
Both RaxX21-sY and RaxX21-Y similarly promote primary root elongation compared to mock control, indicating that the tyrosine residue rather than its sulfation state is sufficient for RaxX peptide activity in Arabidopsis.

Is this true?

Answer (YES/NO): NO